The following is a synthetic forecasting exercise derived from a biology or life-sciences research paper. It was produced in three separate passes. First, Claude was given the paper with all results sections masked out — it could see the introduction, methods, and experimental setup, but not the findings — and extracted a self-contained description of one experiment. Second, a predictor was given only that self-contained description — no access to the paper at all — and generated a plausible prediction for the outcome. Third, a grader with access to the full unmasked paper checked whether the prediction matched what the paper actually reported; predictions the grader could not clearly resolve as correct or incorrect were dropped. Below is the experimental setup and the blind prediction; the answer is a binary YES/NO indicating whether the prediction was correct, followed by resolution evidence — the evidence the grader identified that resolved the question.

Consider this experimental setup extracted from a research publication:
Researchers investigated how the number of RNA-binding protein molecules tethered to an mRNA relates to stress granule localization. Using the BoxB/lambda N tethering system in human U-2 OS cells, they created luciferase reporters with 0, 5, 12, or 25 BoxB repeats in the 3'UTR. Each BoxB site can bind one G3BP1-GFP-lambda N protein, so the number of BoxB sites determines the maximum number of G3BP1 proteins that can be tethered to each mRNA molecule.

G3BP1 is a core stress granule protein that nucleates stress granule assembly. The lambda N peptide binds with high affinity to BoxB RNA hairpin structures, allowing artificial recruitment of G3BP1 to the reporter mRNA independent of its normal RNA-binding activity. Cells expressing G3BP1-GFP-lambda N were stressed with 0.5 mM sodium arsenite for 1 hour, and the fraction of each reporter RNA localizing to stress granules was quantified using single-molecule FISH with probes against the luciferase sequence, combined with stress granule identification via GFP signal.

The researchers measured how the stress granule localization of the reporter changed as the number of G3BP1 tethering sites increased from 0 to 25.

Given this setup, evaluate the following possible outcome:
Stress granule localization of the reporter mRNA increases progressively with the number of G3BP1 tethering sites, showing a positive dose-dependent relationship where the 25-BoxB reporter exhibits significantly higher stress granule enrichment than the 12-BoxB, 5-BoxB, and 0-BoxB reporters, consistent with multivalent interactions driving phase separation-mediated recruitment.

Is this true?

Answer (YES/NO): YES